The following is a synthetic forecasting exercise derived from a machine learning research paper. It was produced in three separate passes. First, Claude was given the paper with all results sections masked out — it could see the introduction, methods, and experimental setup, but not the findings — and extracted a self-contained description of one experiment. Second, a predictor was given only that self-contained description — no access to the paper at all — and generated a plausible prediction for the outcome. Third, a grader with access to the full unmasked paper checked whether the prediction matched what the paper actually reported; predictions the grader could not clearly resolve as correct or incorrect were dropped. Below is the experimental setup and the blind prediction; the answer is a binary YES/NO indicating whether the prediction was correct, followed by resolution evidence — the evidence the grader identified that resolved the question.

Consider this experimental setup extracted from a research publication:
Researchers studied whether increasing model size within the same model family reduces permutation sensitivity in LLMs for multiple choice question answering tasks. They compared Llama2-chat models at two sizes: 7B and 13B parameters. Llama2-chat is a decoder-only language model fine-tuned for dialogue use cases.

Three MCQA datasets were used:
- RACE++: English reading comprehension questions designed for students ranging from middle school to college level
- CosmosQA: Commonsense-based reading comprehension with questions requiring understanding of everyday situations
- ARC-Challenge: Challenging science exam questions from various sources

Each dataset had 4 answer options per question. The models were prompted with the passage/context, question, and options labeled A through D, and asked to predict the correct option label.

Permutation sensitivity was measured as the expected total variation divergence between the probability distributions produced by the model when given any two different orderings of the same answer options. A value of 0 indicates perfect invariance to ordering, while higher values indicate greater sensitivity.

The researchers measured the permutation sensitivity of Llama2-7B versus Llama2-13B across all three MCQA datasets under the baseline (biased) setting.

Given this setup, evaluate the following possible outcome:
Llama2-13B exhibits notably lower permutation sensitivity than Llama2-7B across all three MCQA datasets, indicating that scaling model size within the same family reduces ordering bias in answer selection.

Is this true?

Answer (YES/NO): YES